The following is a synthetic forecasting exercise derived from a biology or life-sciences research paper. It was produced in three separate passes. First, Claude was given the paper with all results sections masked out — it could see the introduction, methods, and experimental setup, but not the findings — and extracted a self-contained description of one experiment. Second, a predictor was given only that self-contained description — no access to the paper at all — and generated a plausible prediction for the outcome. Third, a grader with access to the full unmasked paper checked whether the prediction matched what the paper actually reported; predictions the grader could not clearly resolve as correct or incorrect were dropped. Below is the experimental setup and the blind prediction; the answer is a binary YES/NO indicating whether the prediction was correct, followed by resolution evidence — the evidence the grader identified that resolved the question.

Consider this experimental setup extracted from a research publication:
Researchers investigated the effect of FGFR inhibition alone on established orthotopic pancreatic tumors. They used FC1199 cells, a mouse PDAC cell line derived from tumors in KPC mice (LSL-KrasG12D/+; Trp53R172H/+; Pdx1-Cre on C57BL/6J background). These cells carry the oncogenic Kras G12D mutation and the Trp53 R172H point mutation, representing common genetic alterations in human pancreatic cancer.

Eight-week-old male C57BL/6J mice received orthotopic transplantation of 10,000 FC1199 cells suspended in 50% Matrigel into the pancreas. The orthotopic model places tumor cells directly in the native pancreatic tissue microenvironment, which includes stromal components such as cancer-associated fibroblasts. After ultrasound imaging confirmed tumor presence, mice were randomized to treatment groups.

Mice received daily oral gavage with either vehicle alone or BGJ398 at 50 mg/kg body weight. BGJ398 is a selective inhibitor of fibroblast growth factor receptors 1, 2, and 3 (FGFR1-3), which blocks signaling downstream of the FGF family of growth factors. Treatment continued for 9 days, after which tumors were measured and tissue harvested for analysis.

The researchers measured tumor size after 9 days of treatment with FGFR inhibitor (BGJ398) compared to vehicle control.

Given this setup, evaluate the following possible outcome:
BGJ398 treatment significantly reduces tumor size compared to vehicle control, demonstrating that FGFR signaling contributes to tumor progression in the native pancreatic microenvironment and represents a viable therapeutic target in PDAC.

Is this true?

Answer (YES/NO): YES